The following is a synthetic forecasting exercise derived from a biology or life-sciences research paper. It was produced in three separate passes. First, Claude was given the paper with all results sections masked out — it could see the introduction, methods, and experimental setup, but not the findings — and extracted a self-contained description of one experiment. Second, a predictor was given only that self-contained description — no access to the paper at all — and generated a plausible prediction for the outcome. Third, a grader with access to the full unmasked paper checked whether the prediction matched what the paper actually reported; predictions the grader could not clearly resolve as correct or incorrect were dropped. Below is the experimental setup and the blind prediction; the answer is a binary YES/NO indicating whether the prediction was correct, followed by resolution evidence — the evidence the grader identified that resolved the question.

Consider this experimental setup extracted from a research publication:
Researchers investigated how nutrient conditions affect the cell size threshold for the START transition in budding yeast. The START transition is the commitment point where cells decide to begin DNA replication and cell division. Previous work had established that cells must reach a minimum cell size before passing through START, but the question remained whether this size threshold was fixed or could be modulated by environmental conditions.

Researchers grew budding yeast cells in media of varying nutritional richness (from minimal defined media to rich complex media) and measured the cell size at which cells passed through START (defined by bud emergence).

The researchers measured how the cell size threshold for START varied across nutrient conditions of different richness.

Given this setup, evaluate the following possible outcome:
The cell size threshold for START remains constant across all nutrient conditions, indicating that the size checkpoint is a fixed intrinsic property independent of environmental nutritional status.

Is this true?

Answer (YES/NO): NO